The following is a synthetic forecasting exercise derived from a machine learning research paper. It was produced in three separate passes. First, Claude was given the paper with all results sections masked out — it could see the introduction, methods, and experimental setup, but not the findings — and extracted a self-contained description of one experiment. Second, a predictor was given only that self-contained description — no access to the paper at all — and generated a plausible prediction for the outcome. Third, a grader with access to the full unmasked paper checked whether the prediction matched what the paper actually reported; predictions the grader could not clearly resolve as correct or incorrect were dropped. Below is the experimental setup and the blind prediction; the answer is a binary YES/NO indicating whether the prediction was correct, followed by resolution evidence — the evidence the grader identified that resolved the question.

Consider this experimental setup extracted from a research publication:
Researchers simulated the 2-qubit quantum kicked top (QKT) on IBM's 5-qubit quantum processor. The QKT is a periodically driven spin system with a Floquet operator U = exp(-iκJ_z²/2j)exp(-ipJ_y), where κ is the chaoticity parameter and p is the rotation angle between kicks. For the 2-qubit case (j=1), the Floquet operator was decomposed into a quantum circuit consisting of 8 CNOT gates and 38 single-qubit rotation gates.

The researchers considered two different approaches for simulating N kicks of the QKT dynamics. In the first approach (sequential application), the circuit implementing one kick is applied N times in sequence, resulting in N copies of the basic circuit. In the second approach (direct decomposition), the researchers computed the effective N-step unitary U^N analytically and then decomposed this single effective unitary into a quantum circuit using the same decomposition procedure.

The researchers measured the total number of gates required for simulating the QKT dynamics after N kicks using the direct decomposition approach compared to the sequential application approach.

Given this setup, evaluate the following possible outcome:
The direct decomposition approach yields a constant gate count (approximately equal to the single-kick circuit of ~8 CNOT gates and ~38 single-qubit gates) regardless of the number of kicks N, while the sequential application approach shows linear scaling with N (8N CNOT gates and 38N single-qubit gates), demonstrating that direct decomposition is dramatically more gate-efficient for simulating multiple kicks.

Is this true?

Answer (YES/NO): YES